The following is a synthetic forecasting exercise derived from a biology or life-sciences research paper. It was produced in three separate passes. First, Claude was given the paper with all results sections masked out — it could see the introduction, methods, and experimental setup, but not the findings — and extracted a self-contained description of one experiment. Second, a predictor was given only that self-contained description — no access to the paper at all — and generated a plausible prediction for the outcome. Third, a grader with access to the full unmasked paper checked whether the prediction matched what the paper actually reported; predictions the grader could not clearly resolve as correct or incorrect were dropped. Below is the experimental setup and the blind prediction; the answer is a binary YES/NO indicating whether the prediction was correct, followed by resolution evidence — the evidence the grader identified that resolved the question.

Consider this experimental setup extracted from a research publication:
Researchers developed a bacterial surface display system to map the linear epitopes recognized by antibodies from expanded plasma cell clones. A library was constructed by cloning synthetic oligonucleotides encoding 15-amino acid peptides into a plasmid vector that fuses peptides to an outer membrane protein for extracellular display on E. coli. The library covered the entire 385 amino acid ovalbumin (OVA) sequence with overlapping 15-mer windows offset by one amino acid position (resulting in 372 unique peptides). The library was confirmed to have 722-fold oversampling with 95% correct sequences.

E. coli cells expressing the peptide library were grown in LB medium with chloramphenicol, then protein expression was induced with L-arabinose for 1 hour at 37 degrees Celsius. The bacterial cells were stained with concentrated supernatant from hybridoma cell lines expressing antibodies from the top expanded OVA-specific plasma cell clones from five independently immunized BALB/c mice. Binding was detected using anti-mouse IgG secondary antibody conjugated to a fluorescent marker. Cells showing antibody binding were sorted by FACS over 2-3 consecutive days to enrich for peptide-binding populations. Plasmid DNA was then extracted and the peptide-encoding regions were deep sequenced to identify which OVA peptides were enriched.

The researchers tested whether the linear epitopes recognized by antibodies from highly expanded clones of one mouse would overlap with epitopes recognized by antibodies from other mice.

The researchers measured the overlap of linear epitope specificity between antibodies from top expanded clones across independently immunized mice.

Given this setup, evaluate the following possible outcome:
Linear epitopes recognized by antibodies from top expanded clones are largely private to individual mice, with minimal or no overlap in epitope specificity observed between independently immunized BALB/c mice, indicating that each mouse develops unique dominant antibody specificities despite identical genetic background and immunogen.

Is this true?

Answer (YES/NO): NO